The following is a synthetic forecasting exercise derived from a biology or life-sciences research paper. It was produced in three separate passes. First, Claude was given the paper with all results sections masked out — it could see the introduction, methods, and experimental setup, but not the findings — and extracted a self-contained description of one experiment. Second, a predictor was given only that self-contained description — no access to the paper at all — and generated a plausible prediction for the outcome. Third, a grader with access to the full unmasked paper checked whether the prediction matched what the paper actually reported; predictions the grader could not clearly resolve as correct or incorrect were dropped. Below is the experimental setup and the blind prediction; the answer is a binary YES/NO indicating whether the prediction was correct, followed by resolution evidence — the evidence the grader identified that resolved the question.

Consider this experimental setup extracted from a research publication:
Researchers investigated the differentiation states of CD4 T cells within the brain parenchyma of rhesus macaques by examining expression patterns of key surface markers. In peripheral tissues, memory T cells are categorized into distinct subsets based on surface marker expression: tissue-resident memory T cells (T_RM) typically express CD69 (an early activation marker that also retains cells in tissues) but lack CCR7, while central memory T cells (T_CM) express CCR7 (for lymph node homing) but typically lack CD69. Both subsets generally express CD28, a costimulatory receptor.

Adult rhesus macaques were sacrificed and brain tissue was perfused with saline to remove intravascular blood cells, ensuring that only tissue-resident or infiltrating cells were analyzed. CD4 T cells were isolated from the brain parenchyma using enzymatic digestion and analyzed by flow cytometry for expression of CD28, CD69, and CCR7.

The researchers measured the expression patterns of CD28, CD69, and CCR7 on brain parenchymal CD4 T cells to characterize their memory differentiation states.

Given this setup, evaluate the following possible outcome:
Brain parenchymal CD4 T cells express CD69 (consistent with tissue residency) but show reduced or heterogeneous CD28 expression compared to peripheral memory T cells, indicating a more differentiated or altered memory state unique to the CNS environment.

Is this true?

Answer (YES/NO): NO